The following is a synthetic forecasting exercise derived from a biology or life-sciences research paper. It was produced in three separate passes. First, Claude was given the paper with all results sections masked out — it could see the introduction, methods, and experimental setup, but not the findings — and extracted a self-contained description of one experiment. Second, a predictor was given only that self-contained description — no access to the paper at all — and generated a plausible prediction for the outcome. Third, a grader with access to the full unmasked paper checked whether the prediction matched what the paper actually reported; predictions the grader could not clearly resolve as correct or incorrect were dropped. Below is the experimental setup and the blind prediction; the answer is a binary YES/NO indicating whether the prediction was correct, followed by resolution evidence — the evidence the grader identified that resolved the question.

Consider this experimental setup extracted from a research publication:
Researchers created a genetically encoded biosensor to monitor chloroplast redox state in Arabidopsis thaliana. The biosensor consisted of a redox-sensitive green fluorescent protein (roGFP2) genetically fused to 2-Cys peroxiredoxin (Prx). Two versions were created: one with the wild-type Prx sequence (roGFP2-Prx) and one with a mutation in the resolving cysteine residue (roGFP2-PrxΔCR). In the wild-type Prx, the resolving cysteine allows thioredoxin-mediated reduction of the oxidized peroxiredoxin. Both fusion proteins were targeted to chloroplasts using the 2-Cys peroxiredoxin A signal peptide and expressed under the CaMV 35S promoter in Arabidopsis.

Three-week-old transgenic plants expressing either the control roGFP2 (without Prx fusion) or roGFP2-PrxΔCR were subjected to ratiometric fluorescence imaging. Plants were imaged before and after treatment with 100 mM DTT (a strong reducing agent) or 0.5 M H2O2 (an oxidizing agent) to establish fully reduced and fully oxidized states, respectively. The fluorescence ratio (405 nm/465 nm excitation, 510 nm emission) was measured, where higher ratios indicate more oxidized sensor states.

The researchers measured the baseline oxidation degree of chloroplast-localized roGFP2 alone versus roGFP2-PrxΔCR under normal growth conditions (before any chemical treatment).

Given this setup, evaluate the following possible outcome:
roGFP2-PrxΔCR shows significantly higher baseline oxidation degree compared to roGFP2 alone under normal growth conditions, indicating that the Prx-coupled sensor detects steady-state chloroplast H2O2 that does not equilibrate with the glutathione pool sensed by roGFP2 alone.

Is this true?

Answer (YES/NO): YES